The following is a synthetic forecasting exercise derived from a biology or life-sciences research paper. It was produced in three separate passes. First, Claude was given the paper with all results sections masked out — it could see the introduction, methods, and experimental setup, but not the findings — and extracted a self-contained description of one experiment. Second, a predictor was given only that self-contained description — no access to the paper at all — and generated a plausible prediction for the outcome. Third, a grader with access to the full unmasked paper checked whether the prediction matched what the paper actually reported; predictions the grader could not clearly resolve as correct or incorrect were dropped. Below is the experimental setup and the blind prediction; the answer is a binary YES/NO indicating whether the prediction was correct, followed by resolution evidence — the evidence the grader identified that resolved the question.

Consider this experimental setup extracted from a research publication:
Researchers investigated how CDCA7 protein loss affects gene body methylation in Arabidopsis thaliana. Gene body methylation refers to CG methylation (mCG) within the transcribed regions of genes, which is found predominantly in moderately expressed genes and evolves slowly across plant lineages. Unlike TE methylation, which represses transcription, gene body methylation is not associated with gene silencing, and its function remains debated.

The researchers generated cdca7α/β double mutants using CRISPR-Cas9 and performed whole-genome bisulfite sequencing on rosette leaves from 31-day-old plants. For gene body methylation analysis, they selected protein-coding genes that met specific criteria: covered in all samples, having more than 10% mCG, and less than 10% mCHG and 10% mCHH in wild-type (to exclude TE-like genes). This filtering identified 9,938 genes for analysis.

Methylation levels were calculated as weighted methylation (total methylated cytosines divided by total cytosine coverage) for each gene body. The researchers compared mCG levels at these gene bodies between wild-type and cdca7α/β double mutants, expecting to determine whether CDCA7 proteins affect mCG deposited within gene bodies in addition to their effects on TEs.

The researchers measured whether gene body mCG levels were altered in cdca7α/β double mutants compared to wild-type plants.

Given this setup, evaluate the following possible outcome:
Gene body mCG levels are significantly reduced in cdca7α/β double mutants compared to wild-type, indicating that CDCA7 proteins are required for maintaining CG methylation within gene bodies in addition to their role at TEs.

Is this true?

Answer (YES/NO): YES